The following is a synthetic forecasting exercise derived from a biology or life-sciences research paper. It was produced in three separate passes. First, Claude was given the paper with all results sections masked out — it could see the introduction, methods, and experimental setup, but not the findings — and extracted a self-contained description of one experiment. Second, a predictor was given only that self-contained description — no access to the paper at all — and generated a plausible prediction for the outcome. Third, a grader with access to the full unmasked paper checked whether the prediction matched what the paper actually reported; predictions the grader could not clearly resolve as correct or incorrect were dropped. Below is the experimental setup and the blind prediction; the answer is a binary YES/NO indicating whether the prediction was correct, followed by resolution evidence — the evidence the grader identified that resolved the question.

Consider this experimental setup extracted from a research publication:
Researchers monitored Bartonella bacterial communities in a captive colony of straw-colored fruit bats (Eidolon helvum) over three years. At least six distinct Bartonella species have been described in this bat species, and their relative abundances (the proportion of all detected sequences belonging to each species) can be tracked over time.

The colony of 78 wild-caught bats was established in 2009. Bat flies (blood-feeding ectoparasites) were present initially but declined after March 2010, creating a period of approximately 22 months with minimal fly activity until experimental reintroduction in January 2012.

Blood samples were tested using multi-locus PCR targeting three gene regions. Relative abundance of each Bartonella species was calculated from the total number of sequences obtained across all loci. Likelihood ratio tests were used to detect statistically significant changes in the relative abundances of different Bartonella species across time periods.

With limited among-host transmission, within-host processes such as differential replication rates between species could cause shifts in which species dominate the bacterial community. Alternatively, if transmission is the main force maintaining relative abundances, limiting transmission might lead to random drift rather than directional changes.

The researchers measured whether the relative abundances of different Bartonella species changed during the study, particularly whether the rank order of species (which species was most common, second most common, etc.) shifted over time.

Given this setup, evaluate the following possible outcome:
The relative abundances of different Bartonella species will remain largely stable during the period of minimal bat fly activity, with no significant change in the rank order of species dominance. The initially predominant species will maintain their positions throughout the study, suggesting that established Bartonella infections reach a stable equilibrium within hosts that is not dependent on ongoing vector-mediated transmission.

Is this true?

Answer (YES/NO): NO